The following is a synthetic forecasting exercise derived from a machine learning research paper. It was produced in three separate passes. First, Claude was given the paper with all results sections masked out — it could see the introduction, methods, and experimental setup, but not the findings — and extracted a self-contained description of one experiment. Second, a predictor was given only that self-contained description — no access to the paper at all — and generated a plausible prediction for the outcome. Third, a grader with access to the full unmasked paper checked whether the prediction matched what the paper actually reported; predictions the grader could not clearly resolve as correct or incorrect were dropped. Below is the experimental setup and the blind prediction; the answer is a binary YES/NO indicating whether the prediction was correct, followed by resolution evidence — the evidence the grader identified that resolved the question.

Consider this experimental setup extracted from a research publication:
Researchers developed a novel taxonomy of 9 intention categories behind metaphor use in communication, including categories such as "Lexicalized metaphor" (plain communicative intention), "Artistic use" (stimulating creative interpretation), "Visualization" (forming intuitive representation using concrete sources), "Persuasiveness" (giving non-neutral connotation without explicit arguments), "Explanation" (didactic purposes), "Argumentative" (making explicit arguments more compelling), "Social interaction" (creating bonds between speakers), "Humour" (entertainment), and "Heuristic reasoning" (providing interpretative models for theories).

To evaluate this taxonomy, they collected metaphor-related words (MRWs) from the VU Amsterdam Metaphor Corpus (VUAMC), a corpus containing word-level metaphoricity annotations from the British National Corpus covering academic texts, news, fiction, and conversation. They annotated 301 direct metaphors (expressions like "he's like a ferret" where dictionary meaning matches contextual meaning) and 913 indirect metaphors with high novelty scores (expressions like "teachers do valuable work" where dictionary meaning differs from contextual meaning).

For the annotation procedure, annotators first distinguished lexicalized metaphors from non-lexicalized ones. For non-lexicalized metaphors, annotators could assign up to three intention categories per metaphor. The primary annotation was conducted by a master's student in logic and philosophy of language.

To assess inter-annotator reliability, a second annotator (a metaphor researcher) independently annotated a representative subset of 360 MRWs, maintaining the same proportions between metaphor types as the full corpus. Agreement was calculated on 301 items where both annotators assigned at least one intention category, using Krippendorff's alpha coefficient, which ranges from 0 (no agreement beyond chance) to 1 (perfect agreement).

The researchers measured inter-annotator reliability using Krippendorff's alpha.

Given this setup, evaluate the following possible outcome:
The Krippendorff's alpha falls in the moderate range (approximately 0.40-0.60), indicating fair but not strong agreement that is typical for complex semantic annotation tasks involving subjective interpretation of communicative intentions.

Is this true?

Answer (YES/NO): NO